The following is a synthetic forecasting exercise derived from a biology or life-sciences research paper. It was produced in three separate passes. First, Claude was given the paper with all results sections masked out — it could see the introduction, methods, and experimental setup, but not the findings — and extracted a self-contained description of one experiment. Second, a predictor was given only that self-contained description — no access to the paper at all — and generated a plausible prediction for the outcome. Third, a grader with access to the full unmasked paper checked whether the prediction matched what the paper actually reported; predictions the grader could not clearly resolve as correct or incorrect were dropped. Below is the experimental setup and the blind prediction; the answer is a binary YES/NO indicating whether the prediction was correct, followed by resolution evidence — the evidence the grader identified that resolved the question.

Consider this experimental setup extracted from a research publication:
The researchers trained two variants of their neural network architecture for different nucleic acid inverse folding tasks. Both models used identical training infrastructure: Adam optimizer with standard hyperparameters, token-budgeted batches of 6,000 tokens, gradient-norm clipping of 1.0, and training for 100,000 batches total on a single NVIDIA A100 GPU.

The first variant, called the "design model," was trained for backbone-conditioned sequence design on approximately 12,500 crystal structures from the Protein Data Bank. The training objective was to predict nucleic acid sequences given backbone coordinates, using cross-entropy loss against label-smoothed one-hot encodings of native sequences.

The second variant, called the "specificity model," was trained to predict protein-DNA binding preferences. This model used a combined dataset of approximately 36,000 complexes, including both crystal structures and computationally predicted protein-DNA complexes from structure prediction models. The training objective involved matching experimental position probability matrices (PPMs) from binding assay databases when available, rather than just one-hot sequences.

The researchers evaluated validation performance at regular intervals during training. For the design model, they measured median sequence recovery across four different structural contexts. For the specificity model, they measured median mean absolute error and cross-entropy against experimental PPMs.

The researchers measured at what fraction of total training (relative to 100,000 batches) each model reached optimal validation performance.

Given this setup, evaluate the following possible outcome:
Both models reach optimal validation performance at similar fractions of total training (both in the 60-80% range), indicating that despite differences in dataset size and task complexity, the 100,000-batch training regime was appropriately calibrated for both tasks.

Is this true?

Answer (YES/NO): NO